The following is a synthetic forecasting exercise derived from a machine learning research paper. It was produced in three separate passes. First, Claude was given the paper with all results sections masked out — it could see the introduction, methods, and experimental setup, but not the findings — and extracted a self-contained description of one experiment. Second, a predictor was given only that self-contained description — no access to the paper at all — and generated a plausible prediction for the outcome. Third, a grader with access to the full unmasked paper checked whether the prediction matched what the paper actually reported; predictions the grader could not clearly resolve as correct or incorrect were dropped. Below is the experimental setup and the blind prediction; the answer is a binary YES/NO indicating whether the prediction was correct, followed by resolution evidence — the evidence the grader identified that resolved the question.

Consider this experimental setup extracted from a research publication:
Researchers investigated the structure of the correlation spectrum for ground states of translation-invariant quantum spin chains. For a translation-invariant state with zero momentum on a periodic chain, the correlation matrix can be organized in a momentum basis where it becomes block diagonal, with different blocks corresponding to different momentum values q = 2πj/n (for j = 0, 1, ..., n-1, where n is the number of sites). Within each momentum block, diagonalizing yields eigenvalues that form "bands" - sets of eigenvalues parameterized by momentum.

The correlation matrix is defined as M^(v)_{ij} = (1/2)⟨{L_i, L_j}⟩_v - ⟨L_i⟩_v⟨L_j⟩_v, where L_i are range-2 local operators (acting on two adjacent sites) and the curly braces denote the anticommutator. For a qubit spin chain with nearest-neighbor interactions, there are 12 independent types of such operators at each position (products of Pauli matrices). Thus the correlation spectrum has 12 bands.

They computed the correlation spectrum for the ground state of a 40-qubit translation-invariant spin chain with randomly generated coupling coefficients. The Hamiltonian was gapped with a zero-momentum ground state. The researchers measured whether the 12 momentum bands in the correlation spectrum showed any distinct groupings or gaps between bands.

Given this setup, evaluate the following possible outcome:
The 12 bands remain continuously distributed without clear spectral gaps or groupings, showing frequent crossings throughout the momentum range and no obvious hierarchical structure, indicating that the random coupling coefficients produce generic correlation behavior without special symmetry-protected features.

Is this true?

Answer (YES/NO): NO